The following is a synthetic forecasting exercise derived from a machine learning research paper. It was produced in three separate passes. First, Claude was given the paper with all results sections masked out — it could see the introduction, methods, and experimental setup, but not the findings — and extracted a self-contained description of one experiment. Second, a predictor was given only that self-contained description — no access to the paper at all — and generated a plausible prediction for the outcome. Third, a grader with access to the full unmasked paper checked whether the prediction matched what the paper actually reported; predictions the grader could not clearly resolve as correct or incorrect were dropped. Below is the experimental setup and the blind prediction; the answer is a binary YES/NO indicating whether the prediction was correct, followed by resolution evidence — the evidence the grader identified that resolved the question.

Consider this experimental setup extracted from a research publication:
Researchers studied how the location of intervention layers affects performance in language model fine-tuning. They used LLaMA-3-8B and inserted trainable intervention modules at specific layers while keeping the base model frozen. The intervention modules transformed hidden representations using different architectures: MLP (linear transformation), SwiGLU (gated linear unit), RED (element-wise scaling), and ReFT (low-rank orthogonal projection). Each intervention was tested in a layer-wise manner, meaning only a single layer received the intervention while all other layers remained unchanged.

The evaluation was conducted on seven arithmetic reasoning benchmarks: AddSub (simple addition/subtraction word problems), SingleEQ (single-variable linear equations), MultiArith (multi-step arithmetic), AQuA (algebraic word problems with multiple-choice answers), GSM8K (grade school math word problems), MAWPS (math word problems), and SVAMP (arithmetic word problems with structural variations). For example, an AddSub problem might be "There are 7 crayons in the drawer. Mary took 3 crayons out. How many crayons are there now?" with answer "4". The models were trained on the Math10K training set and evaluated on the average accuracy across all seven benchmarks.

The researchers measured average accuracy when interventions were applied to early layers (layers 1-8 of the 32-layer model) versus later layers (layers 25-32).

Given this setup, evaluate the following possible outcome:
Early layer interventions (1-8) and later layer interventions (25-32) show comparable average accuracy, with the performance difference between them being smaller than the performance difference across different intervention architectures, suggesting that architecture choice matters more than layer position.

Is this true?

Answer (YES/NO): NO